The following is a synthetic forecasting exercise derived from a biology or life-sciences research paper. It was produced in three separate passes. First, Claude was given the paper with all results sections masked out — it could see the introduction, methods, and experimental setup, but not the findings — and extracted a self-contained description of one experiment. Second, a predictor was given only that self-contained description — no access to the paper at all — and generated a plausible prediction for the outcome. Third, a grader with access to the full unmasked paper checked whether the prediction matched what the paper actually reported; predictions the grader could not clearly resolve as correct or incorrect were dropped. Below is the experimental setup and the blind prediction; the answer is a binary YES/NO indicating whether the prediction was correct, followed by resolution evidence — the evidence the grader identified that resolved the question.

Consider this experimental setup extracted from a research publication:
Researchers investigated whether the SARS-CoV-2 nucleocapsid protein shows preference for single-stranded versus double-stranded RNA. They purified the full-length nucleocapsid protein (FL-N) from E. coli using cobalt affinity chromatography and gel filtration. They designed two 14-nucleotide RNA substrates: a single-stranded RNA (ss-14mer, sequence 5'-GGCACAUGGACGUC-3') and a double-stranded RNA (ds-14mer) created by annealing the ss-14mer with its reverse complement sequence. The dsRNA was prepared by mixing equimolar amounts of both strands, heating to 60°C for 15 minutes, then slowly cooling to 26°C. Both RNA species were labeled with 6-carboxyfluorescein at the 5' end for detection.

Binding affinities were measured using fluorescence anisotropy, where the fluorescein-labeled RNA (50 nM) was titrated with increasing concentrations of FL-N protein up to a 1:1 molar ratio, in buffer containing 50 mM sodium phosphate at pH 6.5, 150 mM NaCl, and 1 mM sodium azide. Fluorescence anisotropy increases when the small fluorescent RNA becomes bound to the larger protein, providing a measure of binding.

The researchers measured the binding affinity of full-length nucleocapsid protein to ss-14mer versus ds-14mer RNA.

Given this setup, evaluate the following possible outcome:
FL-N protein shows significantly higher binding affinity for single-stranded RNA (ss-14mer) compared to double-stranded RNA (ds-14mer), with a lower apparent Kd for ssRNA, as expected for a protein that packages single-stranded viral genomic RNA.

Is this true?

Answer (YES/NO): YES